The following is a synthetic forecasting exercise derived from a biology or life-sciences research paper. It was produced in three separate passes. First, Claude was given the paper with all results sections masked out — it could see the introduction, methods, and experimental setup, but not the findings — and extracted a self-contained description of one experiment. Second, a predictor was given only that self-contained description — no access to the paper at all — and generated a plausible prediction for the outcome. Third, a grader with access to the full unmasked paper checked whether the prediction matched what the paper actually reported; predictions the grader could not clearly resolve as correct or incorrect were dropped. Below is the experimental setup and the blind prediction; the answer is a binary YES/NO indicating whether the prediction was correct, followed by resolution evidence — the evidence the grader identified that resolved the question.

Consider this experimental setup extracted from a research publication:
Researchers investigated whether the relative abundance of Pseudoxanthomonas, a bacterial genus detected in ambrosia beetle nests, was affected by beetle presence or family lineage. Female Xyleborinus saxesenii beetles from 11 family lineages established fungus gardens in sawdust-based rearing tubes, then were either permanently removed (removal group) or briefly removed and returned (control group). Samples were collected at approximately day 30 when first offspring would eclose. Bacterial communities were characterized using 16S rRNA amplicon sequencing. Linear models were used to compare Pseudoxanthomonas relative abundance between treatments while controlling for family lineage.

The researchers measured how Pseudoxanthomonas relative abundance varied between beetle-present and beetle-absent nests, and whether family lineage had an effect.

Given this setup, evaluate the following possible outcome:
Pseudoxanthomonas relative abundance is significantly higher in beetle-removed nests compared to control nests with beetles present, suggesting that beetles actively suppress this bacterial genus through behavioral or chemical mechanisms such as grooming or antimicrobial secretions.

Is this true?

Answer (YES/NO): NO